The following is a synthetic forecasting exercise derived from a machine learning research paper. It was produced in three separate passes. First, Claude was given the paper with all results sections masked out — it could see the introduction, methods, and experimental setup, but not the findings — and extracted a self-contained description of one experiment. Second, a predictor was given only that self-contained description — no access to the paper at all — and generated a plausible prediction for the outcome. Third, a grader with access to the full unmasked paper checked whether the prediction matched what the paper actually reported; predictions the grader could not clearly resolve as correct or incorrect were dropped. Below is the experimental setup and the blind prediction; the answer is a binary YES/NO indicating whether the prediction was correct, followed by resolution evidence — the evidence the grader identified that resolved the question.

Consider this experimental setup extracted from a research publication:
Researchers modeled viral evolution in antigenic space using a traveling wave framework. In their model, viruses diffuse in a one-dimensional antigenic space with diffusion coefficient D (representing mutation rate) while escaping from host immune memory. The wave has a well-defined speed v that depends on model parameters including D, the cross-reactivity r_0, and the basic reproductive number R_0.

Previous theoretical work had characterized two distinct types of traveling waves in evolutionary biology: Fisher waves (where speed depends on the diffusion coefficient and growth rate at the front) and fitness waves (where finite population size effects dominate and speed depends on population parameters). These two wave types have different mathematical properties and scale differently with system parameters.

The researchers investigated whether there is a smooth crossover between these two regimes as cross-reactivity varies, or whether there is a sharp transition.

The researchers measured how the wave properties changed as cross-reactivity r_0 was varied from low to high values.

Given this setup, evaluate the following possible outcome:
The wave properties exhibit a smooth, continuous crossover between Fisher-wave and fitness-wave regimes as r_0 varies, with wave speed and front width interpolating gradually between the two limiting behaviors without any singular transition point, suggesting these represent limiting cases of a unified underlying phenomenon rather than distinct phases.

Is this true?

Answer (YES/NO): YES